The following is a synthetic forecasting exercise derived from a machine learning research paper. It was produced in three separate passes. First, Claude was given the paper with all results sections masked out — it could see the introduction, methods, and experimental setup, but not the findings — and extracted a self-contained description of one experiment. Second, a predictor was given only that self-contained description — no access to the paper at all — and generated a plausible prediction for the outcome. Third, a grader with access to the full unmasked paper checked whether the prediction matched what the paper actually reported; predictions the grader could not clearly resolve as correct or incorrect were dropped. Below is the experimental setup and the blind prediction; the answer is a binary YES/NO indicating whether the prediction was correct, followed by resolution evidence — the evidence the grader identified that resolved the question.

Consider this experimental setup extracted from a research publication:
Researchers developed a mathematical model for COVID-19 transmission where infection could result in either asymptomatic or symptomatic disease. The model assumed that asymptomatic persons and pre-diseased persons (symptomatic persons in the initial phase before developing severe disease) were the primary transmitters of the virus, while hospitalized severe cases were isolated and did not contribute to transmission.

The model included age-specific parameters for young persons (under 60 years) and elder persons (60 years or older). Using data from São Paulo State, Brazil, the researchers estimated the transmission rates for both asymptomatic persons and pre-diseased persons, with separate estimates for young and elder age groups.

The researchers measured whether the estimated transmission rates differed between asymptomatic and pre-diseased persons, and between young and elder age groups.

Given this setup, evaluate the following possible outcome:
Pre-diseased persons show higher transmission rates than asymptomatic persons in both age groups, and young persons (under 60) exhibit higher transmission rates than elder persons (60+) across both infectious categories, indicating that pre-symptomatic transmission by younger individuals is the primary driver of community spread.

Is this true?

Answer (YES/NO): NO